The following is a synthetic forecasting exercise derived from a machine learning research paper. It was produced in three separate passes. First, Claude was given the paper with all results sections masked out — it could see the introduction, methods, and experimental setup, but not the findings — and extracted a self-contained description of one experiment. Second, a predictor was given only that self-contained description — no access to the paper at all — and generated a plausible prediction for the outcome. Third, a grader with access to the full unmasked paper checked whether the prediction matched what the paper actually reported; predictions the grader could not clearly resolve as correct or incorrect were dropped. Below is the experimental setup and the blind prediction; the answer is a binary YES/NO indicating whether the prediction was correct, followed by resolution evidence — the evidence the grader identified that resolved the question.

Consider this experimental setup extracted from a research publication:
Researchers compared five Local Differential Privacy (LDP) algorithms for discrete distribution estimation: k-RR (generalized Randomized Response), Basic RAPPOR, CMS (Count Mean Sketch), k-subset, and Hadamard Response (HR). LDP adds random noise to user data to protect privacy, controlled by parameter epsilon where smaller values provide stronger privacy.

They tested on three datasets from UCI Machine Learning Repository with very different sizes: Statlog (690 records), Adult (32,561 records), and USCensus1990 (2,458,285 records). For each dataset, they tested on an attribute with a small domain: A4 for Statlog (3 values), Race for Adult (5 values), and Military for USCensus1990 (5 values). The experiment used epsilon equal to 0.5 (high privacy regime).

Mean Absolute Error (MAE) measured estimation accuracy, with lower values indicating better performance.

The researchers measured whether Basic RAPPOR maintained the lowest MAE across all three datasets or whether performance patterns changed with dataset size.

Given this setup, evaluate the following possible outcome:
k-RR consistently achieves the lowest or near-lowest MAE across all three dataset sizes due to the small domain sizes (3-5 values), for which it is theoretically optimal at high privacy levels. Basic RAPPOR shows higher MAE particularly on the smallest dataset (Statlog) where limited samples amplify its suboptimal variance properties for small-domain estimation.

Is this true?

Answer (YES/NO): NO